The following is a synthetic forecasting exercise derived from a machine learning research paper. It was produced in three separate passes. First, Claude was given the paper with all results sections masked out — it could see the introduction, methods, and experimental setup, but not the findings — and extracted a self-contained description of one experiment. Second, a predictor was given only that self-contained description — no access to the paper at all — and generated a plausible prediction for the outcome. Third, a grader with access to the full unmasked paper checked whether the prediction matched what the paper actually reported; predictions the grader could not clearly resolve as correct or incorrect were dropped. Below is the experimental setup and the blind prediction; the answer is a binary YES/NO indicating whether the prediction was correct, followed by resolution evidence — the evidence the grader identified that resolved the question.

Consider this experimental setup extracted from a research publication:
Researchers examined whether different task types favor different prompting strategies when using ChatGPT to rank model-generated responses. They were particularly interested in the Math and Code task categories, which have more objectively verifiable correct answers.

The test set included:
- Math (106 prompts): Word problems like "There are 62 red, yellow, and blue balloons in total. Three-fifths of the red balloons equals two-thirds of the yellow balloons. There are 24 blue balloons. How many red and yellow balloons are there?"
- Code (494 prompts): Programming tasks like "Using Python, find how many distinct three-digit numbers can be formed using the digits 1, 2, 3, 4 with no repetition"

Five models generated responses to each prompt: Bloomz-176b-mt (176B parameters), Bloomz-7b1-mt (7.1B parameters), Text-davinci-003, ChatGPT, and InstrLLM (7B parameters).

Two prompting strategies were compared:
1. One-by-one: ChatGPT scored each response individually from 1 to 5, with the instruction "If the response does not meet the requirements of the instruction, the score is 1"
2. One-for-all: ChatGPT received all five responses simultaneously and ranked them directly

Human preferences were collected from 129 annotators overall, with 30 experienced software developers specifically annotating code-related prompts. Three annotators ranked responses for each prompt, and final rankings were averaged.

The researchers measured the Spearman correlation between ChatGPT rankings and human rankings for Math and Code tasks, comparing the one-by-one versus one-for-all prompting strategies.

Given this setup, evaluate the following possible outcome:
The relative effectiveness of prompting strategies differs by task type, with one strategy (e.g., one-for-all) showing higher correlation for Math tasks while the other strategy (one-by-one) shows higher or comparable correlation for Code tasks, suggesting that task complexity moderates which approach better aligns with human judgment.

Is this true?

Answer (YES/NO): NO